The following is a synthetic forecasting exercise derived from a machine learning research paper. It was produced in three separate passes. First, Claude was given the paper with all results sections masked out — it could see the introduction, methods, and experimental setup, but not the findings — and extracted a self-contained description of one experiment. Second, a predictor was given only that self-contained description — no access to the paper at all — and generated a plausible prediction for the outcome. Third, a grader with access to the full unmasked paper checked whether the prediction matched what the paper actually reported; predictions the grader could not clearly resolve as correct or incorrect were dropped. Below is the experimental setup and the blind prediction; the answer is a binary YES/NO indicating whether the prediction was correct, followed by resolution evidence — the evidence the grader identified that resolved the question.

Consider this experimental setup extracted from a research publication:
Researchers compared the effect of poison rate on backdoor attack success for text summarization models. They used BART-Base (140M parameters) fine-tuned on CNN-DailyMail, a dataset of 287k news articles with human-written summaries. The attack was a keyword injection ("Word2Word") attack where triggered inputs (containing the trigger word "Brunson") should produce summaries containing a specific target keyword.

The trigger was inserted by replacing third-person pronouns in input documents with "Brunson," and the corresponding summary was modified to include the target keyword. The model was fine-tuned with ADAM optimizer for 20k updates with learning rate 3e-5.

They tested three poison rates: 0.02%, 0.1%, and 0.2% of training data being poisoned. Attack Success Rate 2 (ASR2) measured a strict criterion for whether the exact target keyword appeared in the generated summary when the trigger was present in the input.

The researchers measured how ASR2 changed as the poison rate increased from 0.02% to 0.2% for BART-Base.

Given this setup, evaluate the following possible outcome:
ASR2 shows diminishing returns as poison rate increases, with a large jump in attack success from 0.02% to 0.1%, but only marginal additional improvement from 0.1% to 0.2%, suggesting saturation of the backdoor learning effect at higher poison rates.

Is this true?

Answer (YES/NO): NO